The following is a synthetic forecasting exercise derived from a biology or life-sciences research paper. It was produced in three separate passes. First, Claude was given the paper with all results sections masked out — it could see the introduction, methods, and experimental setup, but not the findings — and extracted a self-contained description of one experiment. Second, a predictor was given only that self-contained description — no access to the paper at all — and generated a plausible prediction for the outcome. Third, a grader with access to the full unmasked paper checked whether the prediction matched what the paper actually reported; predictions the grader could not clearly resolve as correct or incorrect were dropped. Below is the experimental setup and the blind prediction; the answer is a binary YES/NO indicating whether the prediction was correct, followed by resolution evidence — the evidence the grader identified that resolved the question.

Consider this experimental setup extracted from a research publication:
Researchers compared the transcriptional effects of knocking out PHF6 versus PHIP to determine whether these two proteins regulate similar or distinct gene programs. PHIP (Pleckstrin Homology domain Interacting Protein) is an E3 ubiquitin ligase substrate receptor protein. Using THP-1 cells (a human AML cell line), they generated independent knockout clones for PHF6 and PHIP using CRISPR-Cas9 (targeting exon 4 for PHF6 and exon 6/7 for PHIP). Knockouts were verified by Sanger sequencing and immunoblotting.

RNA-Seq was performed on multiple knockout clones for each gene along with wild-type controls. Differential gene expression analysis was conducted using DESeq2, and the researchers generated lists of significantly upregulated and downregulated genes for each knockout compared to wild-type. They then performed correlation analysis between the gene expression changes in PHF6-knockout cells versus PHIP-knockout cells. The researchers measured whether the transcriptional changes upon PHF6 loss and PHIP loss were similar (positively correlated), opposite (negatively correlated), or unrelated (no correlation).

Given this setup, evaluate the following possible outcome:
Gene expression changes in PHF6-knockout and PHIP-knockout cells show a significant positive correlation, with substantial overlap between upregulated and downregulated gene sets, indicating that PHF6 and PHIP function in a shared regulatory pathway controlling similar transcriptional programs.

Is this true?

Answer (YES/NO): YES